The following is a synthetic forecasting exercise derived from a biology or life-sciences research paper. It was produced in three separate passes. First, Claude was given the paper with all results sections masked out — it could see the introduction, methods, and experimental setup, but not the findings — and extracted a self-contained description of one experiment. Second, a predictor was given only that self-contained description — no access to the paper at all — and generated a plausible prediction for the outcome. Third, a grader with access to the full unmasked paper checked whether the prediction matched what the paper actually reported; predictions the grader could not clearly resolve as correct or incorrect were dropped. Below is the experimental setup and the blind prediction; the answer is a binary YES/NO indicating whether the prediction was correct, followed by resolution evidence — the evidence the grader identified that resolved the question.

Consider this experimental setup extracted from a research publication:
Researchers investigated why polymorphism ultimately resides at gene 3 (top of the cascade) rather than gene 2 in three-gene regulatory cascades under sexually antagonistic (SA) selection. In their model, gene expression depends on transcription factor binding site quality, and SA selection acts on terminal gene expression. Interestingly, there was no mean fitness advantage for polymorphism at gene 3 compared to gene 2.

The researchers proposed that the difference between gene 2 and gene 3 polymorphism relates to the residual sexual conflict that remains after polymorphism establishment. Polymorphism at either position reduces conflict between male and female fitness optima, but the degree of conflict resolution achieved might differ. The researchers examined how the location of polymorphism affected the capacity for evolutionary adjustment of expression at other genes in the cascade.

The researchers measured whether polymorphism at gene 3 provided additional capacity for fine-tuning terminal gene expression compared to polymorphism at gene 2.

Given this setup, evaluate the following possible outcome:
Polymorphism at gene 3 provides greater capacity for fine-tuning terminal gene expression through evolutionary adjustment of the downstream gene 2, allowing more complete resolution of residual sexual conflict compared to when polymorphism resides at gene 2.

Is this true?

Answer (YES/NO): YES